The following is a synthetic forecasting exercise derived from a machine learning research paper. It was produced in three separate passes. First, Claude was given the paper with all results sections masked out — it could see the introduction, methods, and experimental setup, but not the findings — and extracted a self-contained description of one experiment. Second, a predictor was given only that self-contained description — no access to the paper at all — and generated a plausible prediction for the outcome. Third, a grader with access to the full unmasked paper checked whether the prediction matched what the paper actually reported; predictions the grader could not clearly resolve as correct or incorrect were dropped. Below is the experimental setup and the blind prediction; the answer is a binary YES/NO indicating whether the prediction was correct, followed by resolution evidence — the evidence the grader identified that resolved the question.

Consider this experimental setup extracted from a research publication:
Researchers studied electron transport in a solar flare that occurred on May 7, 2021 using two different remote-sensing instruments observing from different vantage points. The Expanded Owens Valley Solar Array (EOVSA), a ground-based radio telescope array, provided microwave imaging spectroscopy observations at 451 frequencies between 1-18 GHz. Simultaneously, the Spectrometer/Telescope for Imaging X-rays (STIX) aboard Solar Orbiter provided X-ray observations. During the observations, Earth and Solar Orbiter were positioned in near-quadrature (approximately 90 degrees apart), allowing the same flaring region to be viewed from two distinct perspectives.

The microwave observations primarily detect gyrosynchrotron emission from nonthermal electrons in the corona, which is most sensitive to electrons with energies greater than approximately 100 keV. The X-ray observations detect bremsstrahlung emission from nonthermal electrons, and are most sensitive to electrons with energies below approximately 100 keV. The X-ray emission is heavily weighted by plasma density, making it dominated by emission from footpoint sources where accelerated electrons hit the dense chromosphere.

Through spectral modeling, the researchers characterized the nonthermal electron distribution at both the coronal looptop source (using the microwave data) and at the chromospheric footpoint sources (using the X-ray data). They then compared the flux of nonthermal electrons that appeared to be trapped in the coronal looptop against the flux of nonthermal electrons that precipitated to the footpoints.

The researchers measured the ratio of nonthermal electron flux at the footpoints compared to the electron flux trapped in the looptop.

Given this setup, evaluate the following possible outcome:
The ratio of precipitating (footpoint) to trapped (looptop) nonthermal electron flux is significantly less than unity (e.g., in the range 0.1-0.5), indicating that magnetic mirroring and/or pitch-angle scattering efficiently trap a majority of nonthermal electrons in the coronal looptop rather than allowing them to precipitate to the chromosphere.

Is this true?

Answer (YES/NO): YES